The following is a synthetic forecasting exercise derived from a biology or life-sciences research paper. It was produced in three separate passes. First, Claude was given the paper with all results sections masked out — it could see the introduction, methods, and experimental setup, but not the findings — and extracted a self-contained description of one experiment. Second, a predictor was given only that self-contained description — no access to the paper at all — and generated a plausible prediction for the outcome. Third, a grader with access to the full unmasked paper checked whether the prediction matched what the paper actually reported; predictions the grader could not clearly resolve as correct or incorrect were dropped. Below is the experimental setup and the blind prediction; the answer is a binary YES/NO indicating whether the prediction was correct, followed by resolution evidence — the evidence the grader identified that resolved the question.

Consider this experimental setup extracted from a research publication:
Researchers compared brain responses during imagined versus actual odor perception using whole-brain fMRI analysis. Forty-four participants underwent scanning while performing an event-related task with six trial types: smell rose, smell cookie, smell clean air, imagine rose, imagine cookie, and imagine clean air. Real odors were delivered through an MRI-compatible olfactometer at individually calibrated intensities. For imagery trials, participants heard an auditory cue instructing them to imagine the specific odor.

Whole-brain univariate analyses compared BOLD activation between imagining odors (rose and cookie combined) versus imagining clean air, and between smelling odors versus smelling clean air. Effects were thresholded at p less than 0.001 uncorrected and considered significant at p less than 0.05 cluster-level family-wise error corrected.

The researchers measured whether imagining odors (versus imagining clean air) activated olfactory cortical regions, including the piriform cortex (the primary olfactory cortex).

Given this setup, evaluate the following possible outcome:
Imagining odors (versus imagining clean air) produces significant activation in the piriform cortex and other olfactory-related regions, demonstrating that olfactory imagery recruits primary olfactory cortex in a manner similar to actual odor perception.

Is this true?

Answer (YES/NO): NO